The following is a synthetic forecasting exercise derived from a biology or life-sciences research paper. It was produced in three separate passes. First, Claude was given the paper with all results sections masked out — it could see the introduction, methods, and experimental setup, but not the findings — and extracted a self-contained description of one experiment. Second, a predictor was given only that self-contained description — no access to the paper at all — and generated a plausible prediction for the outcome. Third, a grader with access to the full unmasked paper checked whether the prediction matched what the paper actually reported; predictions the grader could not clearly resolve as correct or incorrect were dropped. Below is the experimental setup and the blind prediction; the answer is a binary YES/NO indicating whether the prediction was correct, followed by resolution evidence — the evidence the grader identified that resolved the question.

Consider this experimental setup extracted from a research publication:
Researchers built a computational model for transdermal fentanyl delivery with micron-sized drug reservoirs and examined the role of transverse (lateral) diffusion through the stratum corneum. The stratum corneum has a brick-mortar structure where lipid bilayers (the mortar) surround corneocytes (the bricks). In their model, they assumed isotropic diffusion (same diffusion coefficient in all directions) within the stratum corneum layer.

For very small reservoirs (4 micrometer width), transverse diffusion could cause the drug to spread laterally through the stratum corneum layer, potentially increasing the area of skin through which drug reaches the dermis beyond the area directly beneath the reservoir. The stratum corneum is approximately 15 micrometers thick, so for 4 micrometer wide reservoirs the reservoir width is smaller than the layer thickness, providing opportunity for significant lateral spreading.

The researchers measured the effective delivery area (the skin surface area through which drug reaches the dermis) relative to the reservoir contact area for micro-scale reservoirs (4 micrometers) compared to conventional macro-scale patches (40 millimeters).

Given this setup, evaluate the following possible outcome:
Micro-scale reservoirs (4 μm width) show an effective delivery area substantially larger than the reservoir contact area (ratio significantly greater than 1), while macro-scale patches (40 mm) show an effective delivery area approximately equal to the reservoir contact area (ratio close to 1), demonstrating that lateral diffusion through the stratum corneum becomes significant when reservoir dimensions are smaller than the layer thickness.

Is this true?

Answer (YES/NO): YES